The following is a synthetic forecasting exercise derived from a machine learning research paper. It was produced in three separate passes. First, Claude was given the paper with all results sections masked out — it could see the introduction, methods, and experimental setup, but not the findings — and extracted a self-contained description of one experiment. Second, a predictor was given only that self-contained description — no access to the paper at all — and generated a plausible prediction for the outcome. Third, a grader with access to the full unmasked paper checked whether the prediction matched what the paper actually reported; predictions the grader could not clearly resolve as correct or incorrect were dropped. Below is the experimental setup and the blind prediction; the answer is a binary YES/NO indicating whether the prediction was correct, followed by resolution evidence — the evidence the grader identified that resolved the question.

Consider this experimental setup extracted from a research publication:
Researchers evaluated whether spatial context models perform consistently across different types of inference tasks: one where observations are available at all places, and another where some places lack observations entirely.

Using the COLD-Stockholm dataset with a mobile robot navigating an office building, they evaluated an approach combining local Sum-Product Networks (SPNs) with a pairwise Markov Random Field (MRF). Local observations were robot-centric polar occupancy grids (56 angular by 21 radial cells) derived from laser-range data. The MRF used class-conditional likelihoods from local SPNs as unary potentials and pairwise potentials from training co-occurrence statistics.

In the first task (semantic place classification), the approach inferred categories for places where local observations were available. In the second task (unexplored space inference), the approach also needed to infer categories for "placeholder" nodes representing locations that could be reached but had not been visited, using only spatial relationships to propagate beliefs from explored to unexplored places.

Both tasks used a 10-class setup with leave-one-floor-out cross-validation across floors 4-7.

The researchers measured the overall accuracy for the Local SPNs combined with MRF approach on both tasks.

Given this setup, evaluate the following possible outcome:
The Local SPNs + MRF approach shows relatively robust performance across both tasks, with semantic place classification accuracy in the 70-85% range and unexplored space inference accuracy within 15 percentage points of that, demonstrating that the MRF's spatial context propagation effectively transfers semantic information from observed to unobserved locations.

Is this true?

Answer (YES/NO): YES